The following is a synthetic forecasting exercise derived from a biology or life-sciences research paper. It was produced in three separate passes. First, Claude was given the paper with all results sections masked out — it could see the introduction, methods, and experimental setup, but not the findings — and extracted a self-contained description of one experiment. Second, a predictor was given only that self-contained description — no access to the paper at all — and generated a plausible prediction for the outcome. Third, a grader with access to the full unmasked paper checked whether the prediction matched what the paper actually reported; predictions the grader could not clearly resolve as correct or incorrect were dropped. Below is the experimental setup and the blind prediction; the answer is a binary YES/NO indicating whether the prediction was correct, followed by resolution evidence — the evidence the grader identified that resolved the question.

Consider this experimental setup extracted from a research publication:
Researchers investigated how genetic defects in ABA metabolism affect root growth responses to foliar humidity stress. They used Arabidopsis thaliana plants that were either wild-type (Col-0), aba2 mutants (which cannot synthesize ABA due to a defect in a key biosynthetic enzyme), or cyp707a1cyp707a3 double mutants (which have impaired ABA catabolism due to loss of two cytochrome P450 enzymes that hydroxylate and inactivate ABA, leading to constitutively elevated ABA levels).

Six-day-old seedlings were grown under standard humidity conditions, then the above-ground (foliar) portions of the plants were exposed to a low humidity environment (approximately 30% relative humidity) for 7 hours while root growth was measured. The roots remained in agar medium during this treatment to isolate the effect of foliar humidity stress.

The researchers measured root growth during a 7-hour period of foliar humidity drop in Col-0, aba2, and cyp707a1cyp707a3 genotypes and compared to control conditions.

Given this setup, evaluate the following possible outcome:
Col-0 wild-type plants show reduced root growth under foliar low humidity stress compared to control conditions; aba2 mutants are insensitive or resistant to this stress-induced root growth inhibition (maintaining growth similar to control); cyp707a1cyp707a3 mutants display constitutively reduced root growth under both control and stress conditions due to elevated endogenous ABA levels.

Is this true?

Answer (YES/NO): NO